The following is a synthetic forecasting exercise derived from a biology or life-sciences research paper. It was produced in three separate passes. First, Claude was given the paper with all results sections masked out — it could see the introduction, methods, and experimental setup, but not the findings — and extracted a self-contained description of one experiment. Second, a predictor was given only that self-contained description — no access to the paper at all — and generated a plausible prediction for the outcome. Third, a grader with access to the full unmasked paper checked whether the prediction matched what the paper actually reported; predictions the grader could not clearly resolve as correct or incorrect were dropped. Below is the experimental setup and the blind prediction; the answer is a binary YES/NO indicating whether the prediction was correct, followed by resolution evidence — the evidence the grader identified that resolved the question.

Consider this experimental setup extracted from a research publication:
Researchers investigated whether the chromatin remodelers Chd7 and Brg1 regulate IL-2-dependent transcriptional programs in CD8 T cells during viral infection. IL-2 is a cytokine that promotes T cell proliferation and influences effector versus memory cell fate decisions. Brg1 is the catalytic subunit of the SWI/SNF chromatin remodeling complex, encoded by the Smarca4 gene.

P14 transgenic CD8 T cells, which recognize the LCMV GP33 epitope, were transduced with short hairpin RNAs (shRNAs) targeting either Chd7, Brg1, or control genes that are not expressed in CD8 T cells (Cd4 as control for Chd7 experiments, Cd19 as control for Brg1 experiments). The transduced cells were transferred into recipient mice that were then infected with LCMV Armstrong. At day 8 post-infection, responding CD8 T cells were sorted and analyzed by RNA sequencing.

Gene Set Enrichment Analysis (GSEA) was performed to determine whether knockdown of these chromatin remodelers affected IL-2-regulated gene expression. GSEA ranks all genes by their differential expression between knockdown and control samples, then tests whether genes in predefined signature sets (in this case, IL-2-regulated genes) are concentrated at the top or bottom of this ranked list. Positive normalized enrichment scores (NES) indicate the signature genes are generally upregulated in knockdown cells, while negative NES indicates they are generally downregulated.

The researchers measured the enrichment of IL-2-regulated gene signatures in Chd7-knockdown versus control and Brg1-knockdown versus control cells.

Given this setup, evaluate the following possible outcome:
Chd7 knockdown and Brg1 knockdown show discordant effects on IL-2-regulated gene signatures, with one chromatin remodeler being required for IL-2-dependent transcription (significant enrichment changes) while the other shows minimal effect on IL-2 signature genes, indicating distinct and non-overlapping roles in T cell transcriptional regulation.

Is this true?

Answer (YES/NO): NO